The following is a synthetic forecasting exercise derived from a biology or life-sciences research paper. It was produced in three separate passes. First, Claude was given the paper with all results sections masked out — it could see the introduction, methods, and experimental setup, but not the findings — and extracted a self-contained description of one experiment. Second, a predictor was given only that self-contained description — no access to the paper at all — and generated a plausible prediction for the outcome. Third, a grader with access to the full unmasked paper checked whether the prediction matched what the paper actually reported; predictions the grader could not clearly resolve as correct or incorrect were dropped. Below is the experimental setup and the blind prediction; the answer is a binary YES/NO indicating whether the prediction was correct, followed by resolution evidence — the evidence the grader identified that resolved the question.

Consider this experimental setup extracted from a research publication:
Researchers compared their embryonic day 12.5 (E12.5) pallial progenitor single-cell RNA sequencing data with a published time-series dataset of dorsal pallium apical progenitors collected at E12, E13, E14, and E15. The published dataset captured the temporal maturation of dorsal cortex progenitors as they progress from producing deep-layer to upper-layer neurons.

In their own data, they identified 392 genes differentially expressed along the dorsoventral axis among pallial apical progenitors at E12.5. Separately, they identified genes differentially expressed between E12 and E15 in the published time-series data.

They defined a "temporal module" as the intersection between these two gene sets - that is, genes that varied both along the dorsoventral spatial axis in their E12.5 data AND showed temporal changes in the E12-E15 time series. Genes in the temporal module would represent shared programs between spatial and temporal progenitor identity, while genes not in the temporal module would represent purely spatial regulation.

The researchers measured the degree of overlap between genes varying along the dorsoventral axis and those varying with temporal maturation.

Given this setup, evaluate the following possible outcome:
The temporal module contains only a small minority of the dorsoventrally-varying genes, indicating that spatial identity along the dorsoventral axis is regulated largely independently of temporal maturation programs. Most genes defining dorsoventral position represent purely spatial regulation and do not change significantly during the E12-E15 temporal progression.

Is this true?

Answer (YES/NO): NO